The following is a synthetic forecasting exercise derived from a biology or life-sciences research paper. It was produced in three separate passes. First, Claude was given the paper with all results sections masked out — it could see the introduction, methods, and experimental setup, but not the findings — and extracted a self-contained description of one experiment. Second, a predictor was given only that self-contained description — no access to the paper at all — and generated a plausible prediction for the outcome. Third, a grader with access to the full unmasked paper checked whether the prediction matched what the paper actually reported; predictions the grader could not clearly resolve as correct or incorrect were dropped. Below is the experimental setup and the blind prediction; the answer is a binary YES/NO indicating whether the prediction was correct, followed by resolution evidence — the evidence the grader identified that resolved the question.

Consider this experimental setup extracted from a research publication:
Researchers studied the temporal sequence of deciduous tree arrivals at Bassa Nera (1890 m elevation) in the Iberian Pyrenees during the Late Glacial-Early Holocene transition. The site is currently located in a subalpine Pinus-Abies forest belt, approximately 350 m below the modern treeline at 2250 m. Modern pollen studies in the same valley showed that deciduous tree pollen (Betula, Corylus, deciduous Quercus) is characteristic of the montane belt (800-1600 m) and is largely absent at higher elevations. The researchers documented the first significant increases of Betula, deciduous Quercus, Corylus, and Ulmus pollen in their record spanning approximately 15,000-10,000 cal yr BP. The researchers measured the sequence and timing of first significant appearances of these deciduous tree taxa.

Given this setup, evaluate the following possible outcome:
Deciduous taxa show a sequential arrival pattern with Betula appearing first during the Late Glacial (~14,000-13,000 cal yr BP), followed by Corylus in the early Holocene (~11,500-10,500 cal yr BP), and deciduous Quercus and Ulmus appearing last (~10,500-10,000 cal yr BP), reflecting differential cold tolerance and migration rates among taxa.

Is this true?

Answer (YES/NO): NO